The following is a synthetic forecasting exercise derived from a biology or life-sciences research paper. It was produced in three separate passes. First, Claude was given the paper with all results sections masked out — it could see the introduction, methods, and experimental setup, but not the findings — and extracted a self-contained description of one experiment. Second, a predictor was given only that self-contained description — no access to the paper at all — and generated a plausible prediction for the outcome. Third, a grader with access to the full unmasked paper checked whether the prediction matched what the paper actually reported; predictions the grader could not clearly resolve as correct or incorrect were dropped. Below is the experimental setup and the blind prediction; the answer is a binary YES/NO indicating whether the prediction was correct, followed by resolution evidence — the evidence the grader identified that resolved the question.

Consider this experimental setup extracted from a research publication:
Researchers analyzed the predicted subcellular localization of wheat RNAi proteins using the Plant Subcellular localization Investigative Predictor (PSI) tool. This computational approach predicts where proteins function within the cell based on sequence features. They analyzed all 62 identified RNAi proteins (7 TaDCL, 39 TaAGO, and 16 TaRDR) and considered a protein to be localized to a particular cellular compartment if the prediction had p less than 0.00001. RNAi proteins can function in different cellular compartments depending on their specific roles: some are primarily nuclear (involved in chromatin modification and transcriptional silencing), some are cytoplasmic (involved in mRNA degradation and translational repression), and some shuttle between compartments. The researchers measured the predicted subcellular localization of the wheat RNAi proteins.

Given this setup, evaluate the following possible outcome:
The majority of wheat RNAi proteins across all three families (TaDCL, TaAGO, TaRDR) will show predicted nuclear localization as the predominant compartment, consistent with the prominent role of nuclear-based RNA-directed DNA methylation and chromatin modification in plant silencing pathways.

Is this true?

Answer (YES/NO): NO